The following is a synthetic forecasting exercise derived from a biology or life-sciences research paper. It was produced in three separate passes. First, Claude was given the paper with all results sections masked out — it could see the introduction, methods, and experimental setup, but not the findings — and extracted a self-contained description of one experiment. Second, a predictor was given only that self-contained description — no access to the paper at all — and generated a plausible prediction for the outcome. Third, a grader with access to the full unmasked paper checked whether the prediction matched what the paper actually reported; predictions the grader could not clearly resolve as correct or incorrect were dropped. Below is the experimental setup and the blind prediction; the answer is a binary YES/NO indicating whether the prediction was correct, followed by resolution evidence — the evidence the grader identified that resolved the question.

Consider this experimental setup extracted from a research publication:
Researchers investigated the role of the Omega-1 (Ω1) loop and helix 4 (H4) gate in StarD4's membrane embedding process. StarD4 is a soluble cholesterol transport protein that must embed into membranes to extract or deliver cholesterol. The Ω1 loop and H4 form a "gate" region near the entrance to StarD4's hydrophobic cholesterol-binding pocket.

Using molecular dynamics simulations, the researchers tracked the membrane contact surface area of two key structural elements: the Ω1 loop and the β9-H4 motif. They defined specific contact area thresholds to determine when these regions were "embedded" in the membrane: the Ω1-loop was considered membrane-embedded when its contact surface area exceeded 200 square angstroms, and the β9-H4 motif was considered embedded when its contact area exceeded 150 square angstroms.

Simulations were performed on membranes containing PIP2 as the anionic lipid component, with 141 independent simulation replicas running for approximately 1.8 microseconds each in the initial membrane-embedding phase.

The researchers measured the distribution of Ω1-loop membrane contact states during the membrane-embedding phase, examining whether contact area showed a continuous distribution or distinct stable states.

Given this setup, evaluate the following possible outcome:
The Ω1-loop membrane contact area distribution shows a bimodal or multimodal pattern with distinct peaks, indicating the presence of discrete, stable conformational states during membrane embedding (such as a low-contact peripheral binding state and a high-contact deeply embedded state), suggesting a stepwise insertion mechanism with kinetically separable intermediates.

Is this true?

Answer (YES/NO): YES